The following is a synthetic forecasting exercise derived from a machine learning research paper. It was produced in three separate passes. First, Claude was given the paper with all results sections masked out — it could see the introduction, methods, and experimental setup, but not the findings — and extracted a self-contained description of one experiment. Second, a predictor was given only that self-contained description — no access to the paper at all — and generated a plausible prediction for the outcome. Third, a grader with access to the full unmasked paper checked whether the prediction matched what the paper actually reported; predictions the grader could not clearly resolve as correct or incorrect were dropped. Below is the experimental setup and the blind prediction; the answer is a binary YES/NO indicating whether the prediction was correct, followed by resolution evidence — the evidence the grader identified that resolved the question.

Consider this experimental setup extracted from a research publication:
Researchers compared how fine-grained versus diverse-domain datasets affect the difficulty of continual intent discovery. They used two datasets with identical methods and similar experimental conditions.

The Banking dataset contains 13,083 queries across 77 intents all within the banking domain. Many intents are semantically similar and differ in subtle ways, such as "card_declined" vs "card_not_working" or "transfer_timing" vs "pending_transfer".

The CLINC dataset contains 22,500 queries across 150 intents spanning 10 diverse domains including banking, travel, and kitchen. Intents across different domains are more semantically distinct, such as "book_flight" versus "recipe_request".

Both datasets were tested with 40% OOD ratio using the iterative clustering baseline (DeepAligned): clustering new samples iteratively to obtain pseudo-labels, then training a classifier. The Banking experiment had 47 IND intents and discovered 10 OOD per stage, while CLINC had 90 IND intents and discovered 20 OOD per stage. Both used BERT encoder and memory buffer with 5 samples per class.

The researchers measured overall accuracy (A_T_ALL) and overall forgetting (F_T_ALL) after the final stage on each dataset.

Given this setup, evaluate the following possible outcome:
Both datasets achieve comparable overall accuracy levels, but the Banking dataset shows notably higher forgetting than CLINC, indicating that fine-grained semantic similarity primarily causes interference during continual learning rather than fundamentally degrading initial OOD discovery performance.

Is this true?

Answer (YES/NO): NO